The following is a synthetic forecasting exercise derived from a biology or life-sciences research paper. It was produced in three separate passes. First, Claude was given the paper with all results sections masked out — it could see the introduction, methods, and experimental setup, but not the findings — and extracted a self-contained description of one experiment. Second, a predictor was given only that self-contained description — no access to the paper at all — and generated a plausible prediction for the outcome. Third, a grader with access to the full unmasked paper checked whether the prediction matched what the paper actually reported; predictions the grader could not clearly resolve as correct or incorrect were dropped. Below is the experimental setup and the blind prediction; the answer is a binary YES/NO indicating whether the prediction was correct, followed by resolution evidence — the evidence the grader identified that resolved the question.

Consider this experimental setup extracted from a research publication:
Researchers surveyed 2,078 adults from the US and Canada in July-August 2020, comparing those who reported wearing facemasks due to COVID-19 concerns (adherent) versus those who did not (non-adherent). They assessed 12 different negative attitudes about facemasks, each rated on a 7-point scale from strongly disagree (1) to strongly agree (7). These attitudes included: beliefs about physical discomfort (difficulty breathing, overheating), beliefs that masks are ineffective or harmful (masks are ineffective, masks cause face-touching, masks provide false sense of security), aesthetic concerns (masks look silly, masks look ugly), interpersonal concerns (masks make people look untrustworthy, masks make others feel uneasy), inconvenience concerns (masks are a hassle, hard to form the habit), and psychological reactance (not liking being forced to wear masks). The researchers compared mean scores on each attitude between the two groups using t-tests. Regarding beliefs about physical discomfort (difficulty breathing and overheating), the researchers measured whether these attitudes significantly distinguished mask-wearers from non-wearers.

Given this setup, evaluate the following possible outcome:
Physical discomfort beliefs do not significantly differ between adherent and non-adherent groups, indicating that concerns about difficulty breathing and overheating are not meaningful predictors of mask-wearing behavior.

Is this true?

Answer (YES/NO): YES